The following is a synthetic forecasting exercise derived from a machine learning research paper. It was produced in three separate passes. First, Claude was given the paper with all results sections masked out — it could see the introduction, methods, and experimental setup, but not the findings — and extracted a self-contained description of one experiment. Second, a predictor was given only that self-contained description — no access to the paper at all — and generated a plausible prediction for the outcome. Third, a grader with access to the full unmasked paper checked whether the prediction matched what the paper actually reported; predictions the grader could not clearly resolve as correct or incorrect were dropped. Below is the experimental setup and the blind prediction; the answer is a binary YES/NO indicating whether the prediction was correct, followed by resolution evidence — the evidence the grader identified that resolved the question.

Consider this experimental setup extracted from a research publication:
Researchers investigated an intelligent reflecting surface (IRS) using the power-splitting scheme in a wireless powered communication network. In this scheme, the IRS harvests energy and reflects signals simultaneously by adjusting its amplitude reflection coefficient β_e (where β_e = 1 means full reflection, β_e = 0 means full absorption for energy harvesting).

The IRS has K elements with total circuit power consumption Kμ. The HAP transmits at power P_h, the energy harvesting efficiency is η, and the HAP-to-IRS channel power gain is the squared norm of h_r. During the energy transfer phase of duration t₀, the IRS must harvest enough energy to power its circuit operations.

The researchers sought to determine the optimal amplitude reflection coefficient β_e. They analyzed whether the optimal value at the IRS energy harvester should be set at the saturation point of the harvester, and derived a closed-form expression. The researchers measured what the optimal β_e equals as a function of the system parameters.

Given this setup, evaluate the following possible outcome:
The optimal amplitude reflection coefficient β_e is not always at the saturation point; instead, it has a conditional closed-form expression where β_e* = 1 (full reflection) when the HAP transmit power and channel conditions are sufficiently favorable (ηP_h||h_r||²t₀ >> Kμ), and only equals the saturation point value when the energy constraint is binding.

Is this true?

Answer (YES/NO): NO